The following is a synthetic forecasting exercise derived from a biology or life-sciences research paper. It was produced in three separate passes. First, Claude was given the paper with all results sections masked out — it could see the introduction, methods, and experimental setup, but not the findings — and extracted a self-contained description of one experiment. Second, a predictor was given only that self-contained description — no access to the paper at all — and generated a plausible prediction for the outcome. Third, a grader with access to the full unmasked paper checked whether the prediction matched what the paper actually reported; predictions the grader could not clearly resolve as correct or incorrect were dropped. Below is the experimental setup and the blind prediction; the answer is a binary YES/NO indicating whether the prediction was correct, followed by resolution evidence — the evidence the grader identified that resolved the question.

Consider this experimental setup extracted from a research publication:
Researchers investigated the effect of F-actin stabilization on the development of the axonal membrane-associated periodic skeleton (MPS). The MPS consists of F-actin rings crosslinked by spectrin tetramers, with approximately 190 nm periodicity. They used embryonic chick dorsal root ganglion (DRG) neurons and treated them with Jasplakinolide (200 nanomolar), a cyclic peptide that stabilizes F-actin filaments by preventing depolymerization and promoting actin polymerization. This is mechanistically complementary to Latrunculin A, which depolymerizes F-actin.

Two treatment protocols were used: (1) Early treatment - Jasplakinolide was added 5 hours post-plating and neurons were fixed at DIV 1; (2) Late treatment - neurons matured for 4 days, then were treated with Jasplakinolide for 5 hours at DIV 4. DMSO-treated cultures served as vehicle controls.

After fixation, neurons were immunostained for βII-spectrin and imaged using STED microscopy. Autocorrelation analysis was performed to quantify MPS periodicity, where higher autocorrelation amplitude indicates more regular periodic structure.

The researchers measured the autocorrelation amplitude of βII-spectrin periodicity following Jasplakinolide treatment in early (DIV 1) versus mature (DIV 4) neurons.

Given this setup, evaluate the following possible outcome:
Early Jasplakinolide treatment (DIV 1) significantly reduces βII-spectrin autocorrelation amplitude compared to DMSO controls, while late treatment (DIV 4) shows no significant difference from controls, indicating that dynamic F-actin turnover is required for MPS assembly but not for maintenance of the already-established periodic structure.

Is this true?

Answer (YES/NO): NO